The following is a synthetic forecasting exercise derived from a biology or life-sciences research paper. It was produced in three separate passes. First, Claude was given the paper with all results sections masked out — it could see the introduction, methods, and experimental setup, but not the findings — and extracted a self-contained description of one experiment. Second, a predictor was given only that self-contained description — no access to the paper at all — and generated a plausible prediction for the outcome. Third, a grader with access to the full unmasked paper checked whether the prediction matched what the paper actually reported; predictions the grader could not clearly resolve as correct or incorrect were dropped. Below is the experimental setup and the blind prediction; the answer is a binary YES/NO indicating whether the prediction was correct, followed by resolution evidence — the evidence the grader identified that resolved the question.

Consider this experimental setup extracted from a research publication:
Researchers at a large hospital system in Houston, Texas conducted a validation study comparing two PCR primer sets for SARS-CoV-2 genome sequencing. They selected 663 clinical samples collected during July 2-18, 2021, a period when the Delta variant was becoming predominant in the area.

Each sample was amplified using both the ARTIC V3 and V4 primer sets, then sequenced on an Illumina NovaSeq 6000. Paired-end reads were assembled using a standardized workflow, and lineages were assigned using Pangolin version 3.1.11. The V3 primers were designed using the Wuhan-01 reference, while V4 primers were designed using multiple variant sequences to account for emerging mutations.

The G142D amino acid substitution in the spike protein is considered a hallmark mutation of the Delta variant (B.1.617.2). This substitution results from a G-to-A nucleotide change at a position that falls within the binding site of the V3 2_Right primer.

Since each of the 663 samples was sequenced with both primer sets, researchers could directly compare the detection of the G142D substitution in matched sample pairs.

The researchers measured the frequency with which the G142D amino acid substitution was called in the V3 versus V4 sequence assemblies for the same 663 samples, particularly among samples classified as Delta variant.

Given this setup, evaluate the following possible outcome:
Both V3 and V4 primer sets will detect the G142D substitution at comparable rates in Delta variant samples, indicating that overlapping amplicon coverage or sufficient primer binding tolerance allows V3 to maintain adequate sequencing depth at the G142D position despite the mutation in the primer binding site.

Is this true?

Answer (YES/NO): NO